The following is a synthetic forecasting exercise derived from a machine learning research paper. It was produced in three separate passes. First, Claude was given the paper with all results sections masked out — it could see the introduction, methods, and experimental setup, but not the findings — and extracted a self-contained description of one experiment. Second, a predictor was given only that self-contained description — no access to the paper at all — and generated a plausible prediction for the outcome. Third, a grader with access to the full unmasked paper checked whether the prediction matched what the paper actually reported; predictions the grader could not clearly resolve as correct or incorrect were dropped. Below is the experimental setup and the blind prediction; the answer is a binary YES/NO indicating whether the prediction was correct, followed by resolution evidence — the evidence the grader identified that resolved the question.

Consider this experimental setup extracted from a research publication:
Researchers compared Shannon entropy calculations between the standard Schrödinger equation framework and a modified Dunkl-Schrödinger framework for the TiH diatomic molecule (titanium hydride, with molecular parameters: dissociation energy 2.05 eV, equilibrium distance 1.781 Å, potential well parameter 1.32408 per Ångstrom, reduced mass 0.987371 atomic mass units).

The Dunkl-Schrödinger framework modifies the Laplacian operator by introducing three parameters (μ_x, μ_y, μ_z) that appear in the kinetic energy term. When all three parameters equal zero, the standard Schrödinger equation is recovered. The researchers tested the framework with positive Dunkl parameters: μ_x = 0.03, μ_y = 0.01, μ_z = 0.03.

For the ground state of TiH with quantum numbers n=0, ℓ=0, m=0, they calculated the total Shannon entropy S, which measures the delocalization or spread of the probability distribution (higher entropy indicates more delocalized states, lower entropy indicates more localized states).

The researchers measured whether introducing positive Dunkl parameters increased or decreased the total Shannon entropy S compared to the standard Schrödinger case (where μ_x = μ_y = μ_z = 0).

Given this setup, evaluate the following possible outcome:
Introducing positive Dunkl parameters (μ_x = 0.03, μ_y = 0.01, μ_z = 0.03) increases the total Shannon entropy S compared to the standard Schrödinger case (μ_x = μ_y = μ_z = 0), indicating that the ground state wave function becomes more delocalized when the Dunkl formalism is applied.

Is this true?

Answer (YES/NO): NO